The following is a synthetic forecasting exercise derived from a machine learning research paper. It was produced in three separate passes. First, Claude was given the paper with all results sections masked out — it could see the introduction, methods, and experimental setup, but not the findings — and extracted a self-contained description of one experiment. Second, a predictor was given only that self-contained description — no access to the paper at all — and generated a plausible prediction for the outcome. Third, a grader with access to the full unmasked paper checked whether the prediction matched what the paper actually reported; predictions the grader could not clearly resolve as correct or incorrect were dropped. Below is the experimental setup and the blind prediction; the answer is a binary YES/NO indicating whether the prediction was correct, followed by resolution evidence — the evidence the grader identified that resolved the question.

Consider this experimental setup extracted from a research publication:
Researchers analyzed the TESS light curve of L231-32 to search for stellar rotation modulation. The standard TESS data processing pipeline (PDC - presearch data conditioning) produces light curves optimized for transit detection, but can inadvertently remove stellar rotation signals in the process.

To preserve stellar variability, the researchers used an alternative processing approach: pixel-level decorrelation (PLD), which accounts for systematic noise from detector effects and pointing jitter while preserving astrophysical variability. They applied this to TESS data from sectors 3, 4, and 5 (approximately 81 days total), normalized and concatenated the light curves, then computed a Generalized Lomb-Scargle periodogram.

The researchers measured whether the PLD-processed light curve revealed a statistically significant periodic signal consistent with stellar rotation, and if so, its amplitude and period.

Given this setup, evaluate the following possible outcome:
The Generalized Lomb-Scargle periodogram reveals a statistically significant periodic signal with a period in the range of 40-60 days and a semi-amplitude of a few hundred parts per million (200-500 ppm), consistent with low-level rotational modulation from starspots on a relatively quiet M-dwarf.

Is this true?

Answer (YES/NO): NO